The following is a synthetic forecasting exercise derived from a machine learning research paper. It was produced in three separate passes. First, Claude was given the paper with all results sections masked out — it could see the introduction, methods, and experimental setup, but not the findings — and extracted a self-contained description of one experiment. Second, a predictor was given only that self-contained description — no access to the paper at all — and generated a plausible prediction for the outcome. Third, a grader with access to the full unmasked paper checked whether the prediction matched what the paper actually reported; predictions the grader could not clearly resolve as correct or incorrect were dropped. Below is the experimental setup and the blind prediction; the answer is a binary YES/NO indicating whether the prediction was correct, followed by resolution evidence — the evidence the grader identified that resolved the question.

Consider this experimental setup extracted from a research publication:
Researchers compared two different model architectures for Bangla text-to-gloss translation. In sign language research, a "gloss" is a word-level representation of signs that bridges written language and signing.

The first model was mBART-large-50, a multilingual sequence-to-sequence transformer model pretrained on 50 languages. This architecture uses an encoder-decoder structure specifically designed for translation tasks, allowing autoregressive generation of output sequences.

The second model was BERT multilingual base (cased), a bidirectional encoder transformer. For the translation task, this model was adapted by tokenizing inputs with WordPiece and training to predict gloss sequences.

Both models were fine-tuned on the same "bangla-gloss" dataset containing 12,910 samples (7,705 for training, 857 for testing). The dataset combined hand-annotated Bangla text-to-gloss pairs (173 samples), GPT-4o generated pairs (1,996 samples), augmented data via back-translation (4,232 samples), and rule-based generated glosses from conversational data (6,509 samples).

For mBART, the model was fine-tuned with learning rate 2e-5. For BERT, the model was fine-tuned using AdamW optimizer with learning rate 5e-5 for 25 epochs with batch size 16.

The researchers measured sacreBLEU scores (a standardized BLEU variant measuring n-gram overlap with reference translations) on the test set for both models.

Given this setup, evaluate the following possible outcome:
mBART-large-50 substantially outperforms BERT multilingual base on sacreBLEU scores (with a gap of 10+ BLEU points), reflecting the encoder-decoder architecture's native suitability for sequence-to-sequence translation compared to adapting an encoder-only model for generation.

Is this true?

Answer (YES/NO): YES